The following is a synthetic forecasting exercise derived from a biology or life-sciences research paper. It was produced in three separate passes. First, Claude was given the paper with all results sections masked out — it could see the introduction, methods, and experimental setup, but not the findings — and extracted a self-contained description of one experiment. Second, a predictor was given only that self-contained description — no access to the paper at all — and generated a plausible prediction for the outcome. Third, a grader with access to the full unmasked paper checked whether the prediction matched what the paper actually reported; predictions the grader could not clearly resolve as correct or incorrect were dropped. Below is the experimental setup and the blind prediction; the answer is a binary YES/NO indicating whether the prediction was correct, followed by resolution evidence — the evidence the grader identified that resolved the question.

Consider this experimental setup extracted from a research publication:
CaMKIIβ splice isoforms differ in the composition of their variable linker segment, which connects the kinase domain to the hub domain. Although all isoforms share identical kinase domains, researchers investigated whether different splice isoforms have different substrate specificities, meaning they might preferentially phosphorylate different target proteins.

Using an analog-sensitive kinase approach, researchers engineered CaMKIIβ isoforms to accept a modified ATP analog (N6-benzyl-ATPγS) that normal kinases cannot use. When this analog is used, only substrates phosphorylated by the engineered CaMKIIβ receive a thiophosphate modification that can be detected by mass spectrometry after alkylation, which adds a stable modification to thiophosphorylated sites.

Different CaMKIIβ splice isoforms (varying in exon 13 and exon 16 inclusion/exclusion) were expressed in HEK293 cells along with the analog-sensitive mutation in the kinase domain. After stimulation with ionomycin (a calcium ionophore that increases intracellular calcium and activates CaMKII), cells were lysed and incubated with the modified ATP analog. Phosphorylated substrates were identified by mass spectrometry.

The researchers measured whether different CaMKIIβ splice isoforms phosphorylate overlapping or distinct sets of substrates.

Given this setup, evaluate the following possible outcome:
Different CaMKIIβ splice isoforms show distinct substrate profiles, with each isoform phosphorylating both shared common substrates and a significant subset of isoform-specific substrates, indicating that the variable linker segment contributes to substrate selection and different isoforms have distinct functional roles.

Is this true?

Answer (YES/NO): YES